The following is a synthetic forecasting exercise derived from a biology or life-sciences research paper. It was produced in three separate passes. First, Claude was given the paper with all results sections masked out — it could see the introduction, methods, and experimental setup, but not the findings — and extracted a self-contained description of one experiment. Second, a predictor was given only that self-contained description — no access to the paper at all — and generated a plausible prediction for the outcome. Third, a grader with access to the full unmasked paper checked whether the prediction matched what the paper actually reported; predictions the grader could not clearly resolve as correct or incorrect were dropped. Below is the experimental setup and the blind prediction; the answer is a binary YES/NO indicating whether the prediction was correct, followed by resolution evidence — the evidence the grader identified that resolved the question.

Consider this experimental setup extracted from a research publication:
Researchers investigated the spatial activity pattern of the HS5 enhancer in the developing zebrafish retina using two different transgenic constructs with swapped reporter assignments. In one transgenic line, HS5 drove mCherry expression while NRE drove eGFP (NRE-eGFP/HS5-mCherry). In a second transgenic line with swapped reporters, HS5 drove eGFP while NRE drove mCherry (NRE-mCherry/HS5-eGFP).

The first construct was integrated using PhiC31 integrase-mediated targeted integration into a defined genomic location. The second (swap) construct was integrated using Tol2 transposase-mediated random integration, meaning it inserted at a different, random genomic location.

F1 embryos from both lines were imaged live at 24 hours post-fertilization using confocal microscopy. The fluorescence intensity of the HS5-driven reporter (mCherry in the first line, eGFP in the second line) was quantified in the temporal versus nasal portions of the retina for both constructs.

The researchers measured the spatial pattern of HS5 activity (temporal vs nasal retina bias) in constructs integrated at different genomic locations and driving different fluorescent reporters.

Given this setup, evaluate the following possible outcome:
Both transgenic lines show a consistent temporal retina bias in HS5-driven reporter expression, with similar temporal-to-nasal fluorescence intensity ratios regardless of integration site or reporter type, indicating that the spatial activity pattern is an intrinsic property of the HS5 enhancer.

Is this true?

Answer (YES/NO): YES